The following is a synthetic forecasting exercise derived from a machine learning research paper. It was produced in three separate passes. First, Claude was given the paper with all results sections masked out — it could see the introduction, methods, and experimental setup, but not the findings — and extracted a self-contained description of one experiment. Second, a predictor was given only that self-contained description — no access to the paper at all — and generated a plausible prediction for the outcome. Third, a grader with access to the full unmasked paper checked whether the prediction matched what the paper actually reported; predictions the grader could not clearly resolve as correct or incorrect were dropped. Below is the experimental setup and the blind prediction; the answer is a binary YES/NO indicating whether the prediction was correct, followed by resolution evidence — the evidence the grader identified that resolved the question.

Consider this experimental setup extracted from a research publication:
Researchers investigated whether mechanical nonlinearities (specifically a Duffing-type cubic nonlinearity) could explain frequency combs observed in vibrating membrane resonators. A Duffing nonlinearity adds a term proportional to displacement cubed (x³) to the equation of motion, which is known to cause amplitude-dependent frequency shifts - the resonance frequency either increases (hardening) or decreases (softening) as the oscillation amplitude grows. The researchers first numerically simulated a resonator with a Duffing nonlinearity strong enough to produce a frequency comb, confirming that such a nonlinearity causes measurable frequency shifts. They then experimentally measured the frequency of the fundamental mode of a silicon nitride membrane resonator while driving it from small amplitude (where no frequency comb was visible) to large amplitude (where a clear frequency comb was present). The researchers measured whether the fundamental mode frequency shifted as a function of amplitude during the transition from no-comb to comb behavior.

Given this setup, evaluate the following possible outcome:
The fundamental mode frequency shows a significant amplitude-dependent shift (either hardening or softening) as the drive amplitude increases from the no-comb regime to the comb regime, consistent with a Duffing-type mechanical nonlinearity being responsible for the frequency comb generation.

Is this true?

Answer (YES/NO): NO